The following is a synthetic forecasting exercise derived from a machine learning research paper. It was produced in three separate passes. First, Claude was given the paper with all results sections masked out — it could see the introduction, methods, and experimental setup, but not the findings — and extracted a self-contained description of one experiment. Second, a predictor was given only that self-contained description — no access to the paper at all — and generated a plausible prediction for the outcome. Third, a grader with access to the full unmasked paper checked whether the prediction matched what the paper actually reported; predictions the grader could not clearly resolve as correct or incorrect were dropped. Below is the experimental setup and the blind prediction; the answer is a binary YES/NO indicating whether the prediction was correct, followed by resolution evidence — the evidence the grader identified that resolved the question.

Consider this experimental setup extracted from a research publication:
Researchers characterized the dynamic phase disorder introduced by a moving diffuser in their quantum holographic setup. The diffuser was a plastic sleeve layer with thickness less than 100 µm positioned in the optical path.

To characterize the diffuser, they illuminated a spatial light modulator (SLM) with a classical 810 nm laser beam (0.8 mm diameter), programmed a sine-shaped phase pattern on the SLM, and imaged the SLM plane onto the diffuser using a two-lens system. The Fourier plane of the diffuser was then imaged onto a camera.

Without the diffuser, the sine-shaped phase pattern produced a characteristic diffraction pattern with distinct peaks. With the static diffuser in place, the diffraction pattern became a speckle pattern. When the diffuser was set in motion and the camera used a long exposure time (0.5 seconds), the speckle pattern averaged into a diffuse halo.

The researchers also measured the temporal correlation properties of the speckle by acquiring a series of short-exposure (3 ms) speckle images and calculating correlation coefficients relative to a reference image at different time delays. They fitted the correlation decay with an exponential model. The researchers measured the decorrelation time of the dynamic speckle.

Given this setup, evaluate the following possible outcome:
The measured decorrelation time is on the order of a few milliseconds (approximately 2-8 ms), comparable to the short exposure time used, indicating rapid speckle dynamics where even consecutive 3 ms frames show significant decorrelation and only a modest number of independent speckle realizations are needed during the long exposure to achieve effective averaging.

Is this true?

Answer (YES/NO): NO